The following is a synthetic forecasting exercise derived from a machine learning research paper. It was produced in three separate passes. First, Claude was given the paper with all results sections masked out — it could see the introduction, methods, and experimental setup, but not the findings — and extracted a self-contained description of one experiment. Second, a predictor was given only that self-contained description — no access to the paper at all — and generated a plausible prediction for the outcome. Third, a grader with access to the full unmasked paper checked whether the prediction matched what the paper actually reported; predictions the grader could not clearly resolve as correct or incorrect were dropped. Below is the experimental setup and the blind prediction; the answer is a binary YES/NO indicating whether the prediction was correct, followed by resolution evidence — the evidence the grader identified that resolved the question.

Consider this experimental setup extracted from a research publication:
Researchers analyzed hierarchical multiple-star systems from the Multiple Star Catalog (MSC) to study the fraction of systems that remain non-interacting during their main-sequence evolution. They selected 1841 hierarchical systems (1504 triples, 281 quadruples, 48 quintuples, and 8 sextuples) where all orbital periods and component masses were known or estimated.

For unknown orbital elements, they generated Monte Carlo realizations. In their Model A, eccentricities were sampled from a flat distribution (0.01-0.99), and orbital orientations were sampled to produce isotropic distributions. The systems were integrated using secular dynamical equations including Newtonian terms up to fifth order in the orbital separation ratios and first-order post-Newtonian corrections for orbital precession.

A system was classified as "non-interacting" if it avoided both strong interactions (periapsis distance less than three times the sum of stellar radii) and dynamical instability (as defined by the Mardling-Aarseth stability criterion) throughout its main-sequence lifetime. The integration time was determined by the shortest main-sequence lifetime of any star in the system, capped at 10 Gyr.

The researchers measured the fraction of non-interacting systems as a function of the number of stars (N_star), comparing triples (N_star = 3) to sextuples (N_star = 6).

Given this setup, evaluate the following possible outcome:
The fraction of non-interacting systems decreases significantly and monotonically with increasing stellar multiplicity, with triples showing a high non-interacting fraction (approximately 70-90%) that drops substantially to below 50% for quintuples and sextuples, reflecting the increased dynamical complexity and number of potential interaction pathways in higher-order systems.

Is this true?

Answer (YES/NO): NO